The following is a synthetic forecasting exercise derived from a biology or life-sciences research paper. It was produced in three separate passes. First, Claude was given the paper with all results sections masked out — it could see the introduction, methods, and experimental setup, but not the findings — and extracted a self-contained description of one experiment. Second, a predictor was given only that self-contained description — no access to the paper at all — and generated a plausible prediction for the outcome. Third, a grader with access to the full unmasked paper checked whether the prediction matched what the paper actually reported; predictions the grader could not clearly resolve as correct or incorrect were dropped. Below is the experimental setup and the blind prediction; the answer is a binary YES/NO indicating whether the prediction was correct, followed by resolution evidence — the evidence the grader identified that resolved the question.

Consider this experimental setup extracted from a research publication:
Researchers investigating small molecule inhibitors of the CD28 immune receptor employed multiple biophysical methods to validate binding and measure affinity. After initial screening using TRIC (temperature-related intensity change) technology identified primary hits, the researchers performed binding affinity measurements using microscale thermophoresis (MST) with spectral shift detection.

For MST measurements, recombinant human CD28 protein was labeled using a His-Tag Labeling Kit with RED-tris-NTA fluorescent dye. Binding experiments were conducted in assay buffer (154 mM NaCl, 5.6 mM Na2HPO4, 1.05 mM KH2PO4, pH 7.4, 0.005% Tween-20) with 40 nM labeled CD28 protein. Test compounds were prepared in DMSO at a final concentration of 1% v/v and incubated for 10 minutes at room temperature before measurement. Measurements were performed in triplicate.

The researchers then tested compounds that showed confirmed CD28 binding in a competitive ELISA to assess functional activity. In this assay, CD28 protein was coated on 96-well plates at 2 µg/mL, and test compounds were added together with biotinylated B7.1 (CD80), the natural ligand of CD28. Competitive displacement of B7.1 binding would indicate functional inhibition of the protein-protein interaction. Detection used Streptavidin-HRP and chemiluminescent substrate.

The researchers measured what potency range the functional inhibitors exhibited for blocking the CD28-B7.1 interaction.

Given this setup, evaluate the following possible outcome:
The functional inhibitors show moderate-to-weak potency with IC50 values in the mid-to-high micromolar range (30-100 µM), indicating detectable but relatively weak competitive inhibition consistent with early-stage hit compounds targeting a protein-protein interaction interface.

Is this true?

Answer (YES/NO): YES